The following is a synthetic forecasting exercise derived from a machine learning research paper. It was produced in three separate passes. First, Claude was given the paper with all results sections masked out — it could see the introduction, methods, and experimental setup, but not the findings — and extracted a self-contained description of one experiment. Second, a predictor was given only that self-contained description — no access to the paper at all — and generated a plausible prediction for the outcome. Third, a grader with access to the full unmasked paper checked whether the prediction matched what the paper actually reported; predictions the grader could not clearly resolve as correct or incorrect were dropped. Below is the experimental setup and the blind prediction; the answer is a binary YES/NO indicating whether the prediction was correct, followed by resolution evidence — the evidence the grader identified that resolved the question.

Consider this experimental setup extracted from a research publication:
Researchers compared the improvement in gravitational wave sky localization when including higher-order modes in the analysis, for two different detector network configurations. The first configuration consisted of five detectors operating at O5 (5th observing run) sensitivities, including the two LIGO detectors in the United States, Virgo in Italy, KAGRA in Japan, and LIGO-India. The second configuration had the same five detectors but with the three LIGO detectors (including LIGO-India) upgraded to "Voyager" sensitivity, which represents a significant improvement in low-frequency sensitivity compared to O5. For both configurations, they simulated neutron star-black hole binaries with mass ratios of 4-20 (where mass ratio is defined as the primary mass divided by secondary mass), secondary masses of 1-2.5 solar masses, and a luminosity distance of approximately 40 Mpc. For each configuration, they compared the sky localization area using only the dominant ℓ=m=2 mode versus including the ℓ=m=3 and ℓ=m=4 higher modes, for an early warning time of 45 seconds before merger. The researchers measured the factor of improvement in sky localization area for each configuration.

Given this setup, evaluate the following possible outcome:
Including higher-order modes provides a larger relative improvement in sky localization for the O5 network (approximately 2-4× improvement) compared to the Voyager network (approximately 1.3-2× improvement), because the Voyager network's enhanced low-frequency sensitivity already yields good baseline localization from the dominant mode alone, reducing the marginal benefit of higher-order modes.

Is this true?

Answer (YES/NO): NO